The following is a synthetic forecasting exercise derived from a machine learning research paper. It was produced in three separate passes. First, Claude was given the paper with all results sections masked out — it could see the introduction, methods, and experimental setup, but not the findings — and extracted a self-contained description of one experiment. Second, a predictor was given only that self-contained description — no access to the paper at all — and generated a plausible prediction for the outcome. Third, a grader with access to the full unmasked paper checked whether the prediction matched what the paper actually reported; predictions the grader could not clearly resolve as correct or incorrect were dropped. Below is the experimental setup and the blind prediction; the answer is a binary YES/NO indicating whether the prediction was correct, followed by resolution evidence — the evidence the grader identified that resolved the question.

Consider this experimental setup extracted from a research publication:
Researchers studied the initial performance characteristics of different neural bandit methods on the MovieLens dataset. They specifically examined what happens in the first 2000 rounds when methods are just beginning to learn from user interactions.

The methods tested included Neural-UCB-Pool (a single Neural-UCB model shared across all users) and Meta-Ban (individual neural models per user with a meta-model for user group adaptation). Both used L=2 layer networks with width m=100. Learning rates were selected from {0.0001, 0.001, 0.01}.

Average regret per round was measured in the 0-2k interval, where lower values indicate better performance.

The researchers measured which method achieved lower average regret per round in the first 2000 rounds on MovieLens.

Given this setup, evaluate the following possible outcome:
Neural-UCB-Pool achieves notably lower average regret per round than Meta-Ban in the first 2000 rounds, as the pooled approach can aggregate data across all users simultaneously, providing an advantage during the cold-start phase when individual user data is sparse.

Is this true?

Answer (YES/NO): NO